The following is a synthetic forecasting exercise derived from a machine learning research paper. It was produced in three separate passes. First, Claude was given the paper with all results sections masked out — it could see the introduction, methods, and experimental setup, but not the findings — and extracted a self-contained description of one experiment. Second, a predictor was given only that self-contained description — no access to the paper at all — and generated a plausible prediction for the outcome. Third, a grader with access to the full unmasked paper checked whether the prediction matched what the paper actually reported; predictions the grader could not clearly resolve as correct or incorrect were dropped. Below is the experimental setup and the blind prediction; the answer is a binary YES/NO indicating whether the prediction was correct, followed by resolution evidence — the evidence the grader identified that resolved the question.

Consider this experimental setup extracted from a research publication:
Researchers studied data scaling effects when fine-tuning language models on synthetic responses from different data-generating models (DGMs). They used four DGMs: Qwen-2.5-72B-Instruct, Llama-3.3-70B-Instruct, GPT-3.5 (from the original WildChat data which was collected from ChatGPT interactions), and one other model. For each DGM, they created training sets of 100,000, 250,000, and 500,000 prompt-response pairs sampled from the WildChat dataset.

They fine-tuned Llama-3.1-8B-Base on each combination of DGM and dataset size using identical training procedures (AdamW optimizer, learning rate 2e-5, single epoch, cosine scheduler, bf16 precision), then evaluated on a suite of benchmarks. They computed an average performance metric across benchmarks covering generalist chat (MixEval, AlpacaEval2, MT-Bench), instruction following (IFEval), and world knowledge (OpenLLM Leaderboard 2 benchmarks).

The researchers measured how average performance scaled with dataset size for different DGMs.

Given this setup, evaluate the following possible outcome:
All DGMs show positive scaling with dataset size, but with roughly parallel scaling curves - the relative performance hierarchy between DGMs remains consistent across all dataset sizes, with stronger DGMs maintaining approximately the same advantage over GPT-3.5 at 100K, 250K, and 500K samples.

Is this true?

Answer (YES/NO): NO